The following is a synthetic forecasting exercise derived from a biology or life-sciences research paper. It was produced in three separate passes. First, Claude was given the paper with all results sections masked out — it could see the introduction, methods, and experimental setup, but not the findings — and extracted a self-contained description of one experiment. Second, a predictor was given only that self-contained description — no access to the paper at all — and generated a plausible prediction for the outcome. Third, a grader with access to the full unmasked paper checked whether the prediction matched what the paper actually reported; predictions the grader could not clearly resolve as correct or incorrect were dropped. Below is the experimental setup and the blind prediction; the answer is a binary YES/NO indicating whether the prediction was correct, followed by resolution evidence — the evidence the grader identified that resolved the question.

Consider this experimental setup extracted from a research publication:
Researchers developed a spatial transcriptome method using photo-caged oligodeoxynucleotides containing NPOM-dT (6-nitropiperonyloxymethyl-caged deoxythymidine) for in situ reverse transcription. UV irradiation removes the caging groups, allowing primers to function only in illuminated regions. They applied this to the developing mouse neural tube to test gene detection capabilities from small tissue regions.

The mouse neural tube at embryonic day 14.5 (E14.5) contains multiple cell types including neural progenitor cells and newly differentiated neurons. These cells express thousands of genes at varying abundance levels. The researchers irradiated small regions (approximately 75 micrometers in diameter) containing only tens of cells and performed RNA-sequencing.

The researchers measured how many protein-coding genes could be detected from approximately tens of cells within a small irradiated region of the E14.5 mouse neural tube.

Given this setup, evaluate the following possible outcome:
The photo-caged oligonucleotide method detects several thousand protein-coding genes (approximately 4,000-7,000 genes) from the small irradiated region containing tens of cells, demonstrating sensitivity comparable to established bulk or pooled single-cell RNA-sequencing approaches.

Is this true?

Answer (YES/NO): NO